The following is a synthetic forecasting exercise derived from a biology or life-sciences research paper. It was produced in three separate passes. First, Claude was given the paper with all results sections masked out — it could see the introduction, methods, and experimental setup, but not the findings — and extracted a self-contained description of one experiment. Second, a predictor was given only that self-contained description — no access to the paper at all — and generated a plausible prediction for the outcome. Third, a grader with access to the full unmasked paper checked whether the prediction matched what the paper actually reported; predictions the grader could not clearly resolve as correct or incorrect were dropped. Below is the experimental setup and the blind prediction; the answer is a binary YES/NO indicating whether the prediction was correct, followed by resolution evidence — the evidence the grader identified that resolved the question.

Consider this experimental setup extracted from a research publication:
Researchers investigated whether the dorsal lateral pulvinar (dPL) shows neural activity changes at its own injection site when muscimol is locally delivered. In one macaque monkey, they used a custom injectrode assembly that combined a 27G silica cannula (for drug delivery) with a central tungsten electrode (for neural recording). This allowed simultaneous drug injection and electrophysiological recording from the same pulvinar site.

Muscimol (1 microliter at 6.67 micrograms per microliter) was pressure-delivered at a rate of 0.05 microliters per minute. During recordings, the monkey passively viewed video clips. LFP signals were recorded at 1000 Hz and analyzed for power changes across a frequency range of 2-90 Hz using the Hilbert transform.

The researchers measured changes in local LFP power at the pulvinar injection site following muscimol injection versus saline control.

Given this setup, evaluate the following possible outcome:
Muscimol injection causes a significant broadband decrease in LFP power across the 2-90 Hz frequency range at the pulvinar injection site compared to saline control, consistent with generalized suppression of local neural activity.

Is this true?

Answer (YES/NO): NO